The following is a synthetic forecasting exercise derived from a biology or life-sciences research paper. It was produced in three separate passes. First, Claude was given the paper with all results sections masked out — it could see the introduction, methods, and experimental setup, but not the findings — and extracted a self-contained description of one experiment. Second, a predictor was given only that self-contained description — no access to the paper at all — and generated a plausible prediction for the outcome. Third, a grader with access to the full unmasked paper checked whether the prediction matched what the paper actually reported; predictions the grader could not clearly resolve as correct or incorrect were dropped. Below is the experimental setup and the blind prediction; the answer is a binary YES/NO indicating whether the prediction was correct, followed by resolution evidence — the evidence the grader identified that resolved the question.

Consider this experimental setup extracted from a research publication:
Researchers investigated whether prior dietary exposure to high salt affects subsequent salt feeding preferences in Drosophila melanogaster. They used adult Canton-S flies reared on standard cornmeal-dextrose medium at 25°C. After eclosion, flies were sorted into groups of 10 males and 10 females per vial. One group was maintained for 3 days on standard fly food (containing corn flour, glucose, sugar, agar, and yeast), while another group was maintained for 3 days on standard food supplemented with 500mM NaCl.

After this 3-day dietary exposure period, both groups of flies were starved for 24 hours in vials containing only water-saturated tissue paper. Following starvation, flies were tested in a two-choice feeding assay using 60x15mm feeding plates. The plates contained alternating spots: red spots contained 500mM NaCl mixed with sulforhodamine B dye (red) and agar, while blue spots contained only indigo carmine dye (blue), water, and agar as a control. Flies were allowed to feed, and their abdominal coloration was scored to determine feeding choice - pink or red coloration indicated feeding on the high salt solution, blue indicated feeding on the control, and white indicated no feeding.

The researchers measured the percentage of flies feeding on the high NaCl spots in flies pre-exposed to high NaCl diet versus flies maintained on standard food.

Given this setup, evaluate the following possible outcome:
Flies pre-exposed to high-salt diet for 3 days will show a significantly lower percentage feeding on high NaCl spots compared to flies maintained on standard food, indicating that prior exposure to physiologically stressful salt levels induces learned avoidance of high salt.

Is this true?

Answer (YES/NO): NO